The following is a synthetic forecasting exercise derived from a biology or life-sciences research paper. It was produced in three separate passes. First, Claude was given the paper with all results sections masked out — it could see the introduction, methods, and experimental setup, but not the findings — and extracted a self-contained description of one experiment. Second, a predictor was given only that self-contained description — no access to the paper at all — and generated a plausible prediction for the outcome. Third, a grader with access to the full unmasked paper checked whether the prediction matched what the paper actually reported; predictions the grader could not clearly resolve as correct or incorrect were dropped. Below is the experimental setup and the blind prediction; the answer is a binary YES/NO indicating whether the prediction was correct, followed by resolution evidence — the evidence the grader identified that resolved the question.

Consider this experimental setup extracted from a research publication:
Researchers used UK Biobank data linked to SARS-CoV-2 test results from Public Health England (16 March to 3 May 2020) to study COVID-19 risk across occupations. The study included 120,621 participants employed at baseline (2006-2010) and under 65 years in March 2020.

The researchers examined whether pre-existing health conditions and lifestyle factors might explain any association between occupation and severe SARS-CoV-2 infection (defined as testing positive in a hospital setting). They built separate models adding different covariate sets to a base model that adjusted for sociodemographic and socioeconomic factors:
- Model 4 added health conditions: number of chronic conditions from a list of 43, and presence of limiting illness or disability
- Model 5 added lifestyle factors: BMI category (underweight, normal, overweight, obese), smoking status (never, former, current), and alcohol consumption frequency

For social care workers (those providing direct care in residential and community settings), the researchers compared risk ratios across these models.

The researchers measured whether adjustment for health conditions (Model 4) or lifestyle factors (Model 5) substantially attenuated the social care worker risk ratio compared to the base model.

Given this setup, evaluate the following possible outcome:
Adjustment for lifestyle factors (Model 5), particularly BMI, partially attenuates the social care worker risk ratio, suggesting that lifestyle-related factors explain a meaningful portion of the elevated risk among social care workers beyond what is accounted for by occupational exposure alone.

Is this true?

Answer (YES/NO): NO